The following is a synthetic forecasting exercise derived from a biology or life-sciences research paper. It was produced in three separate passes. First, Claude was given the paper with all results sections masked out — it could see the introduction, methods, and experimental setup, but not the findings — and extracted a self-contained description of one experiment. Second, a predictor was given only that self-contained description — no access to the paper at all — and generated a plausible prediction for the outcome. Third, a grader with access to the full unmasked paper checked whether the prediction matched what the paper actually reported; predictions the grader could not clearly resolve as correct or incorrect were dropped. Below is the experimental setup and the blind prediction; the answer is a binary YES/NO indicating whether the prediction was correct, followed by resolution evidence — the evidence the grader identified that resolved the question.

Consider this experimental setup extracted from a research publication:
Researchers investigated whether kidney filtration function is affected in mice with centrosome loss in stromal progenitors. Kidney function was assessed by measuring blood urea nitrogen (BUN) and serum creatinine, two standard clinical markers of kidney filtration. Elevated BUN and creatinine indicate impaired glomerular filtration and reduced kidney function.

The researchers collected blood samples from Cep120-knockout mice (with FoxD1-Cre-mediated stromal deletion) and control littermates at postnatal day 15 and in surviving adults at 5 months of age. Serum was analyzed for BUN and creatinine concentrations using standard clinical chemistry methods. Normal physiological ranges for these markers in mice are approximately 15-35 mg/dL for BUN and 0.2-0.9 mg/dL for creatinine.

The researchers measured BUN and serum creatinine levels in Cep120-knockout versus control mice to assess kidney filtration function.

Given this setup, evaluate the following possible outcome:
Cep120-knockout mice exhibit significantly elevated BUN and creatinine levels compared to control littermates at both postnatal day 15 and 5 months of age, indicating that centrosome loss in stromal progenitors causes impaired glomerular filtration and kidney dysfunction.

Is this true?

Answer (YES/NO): NO